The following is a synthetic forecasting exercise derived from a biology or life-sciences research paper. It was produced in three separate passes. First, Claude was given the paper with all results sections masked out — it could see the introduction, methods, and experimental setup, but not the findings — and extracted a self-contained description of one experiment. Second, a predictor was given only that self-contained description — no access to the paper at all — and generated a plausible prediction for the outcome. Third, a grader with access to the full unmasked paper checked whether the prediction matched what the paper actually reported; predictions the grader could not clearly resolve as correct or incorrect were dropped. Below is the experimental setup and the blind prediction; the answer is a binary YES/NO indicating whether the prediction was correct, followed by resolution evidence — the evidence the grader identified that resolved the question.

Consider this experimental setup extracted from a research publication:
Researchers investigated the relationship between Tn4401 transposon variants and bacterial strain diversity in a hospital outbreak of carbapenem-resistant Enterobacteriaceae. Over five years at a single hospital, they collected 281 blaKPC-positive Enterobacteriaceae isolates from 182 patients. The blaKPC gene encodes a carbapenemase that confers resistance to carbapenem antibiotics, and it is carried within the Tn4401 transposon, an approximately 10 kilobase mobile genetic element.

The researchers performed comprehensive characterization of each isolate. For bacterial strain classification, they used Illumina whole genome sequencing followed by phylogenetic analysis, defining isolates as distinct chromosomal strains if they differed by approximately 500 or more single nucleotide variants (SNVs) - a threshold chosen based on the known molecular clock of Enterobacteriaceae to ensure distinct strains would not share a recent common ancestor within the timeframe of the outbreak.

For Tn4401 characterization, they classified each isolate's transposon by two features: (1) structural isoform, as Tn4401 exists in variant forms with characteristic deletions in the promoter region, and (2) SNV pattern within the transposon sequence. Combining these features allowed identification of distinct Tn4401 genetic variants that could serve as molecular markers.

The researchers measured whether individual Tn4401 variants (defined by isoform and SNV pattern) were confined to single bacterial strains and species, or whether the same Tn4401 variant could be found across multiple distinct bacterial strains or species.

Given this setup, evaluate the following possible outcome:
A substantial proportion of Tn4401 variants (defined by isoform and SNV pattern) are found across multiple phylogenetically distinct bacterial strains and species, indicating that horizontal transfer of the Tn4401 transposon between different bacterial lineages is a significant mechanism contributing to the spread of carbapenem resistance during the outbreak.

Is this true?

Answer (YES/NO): YES